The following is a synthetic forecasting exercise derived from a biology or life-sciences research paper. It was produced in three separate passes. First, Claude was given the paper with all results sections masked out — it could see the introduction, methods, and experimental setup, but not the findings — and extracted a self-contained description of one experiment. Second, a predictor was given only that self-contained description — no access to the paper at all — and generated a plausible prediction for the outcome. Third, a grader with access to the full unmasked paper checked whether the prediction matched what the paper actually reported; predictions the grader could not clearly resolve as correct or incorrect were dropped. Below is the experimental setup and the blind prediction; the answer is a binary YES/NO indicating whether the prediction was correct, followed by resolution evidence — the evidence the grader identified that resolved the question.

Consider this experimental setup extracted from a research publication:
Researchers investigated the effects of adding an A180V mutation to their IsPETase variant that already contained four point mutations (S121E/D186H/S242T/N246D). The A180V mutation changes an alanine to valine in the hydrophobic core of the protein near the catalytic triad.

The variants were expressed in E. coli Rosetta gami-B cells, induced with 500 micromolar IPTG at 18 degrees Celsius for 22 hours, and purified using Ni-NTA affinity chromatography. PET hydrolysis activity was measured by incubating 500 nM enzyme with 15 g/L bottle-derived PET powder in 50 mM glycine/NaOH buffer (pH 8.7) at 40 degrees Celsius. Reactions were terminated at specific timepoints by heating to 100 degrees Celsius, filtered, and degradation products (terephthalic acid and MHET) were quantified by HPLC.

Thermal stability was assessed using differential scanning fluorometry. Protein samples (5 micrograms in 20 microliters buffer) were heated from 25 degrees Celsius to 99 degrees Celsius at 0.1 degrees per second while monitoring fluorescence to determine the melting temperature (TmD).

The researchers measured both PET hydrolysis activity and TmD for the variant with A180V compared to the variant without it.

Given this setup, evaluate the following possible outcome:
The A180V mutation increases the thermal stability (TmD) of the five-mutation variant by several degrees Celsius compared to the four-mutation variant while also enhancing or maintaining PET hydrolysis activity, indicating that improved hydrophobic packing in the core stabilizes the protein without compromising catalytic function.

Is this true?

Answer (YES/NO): NO